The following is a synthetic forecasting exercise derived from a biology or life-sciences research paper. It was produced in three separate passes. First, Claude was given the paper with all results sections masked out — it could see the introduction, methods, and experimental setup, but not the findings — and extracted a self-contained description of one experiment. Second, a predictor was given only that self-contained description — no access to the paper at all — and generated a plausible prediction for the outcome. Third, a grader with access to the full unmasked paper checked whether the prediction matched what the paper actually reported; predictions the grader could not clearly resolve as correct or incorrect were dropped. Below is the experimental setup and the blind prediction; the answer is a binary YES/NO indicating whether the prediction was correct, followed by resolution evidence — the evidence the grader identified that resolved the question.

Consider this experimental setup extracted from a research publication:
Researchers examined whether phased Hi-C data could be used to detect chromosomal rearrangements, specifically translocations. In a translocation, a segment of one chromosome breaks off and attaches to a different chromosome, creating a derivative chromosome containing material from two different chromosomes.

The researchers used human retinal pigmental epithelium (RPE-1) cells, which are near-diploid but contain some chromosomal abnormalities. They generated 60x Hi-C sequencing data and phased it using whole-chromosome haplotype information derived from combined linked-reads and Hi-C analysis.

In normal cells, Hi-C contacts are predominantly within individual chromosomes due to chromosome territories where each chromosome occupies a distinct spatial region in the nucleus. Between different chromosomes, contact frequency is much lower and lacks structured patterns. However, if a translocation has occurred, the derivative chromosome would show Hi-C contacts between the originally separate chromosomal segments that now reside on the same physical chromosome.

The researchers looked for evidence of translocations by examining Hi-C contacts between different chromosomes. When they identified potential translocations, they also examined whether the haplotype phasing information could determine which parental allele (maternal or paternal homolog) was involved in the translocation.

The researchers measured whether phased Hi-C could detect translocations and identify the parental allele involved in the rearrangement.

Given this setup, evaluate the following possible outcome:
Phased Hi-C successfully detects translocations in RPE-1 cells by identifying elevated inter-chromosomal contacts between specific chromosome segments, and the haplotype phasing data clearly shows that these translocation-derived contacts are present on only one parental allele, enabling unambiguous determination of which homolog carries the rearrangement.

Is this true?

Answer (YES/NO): YES